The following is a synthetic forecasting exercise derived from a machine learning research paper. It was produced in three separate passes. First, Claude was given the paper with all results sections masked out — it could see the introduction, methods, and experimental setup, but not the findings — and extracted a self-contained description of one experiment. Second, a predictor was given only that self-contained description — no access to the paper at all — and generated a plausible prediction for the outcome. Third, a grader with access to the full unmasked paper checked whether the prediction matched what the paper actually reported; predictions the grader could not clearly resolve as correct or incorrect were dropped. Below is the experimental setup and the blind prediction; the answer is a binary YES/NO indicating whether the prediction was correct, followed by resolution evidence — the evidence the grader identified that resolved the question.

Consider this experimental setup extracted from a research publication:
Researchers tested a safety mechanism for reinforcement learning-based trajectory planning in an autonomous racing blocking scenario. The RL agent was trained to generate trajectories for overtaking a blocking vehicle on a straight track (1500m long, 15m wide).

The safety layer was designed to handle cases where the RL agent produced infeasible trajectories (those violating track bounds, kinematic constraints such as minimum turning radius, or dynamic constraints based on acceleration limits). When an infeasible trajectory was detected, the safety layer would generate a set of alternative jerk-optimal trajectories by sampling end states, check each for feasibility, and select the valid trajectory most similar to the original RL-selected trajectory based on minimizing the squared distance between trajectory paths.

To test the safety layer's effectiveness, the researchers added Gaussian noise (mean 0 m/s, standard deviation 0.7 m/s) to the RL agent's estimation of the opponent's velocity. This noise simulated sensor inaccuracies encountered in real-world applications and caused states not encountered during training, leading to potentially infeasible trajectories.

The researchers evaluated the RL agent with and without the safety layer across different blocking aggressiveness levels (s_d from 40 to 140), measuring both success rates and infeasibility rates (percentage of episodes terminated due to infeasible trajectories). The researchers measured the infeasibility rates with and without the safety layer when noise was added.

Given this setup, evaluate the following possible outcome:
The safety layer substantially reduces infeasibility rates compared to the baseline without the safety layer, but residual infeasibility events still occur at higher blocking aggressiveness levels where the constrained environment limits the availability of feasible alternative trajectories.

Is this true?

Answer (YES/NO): NO